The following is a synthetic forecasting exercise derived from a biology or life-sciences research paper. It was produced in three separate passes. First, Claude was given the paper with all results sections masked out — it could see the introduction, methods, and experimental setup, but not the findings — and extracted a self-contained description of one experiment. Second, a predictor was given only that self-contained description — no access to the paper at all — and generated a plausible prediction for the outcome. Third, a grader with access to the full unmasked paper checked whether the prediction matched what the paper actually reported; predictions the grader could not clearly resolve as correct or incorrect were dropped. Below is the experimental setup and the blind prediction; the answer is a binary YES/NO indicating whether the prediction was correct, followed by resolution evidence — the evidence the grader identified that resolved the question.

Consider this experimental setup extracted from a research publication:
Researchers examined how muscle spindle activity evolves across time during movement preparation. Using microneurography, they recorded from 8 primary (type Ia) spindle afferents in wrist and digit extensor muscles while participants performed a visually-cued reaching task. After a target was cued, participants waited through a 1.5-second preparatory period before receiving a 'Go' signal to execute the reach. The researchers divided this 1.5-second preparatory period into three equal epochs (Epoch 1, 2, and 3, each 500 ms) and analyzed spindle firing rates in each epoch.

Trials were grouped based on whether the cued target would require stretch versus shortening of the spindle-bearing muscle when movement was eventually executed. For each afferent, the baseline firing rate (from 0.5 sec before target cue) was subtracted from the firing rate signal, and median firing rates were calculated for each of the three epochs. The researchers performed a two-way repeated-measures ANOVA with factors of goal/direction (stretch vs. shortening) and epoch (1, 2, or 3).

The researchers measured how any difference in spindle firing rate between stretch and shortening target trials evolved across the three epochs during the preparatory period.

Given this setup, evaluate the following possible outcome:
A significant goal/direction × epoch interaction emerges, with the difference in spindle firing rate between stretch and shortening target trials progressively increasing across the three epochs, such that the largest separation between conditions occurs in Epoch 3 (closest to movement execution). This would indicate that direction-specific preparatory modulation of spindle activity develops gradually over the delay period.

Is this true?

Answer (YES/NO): NO